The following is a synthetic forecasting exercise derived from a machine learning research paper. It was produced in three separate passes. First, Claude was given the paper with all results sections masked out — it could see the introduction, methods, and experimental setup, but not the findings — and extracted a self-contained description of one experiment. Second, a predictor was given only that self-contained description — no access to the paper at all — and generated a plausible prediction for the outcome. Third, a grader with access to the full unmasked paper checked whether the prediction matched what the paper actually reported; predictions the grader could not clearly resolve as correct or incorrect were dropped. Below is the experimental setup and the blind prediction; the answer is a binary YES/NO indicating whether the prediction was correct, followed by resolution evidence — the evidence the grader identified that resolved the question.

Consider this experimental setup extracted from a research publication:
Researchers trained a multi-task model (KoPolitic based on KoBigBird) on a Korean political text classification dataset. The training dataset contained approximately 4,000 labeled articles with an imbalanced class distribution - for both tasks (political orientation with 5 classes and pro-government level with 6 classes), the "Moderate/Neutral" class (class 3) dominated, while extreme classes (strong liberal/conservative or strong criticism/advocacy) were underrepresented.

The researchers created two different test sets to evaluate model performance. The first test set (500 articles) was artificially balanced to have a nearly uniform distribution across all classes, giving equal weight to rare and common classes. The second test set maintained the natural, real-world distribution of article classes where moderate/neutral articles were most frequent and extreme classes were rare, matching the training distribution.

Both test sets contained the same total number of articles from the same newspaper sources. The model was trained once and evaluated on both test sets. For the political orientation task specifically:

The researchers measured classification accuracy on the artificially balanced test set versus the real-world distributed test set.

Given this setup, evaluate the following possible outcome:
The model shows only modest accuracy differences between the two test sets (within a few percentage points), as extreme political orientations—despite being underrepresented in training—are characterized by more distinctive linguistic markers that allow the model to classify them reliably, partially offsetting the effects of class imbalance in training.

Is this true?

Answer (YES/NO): NO